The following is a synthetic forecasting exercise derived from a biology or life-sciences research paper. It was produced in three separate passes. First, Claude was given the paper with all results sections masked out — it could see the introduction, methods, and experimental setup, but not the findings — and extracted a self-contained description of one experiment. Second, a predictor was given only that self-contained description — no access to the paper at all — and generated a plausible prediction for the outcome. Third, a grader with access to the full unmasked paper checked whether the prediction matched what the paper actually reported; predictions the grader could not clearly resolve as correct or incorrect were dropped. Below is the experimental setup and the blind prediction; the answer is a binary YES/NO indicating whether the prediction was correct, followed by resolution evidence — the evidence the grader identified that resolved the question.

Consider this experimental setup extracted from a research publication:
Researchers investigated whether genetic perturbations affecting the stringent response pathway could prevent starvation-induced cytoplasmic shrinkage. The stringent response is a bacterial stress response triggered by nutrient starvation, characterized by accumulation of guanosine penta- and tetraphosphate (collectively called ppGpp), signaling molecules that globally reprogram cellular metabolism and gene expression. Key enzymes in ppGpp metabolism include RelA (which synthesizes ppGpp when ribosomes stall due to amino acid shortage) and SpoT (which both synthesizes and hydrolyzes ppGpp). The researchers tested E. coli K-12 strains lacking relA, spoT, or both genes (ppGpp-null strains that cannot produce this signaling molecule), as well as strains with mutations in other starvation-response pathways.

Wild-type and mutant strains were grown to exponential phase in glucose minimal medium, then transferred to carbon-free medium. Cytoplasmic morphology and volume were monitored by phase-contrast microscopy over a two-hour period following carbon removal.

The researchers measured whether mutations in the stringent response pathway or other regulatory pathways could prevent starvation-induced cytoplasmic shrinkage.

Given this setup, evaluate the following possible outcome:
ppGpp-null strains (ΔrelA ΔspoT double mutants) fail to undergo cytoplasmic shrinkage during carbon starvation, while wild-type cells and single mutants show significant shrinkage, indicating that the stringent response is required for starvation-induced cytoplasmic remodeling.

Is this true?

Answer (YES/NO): NO